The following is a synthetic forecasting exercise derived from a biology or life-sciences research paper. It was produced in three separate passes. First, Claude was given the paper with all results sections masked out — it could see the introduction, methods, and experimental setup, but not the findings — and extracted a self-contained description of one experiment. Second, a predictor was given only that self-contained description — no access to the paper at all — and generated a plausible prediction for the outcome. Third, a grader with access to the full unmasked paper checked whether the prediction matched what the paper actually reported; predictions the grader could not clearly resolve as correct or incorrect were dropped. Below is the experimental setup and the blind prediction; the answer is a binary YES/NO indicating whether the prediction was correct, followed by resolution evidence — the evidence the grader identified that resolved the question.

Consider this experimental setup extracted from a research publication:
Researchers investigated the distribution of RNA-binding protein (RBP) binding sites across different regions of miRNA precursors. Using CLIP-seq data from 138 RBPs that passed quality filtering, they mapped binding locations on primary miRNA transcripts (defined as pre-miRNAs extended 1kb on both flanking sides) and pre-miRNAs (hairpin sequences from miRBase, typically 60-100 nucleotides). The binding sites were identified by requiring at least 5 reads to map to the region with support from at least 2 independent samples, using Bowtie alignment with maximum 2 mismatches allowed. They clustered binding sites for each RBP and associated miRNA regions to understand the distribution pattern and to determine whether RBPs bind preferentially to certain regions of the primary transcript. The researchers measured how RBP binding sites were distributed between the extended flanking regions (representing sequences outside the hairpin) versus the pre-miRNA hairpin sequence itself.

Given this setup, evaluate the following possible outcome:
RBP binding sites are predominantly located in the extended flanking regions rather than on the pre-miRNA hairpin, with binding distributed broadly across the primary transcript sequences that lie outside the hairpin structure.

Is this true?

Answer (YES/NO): NO